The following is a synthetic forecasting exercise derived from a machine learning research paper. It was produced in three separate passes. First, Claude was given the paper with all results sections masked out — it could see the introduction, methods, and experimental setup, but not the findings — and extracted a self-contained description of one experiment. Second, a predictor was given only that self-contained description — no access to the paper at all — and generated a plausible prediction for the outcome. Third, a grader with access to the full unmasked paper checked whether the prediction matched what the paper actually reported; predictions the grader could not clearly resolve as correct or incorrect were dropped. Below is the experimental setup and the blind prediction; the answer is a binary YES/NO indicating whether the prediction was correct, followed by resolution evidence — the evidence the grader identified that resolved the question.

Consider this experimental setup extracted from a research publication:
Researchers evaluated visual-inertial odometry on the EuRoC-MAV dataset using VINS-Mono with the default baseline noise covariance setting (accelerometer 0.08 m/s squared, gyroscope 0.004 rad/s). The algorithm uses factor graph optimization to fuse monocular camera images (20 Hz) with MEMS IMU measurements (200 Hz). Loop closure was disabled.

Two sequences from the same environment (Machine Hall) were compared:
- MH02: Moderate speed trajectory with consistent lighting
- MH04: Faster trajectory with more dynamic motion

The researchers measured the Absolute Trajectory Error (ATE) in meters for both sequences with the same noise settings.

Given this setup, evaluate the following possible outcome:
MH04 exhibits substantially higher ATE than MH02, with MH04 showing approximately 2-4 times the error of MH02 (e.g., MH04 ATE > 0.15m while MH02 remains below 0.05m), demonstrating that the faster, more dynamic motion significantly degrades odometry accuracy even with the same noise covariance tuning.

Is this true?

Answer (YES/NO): NO